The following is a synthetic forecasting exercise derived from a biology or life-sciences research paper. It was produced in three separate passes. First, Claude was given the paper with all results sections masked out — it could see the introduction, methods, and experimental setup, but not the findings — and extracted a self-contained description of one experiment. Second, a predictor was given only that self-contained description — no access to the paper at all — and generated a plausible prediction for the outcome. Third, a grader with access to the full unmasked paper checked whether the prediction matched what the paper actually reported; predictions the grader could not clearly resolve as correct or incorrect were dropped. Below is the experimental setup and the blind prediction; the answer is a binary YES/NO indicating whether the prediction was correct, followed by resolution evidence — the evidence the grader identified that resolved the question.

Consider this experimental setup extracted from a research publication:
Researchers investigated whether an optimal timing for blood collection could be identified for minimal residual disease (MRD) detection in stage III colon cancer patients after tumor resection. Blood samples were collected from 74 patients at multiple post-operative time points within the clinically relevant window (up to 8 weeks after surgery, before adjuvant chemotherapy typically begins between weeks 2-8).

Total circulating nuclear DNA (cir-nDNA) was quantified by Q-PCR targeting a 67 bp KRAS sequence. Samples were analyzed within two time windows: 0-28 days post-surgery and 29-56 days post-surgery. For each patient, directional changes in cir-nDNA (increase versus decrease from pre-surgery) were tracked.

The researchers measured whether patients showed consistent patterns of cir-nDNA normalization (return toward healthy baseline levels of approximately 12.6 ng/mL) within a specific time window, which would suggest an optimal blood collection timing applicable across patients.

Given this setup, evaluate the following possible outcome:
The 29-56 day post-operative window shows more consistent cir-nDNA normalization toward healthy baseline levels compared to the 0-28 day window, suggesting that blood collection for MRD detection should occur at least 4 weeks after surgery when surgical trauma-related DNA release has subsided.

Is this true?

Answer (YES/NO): NO